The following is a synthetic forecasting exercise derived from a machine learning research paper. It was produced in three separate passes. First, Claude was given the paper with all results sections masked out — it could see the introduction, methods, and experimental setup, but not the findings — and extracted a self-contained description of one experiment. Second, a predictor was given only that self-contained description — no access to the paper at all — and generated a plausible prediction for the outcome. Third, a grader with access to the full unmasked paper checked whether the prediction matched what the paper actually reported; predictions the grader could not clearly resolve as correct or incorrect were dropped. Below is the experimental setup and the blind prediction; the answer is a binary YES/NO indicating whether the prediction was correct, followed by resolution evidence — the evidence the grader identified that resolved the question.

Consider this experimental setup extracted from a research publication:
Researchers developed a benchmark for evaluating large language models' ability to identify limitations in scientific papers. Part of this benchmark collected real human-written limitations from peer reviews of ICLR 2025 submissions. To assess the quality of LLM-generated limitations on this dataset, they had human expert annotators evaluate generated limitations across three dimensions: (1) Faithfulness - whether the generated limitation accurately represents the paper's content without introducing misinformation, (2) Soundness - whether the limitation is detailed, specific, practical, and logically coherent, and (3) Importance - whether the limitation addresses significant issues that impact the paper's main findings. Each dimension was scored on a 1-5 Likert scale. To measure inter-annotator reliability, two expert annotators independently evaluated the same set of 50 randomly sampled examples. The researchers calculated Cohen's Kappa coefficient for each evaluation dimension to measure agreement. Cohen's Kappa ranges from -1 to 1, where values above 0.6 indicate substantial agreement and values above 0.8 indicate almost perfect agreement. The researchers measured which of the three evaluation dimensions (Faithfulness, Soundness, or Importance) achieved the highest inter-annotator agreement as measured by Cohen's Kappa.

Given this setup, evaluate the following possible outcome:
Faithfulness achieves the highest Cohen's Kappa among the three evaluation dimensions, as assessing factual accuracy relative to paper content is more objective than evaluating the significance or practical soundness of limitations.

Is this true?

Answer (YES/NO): NO